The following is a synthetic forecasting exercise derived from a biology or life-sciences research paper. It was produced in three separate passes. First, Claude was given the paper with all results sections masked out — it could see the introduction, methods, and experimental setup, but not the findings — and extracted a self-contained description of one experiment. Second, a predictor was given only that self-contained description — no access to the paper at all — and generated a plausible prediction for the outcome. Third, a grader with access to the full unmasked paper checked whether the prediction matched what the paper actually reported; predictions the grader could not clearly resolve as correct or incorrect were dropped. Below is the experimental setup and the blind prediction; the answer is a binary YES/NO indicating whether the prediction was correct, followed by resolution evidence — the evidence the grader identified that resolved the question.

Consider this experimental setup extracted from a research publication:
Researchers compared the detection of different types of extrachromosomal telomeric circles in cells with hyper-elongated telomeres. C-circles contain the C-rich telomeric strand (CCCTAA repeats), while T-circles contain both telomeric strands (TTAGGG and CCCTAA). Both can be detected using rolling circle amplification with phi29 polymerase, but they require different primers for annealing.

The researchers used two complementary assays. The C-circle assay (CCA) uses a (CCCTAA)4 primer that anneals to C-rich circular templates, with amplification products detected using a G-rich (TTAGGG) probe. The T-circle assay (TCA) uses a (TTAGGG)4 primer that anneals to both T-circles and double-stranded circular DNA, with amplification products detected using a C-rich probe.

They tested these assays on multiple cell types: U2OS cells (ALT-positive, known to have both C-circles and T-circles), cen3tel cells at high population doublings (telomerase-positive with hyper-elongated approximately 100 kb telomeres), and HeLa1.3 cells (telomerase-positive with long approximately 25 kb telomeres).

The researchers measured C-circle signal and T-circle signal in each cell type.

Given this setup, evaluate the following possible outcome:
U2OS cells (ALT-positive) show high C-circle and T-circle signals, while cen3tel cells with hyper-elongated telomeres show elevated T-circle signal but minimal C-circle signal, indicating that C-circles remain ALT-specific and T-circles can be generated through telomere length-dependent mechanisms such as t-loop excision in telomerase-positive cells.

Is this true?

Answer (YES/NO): NO